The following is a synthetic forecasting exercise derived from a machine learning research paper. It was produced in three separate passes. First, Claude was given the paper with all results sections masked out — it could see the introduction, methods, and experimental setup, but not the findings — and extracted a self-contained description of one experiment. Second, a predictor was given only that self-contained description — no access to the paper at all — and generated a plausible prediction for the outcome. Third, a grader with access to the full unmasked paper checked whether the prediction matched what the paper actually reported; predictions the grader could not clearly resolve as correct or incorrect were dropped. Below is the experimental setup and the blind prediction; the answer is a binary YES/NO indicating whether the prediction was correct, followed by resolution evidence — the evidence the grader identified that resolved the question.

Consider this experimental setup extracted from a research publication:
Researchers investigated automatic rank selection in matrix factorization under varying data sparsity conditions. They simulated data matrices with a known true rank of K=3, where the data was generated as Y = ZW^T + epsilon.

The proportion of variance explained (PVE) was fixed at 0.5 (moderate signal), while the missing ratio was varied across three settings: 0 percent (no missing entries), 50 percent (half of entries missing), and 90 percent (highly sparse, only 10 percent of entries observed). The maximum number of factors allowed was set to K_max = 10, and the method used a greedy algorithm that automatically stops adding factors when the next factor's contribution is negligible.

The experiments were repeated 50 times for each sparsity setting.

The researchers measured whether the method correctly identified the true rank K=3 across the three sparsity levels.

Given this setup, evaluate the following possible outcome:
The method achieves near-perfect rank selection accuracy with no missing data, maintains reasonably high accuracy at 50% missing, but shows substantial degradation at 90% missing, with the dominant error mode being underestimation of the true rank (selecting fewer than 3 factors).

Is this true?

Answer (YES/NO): YES